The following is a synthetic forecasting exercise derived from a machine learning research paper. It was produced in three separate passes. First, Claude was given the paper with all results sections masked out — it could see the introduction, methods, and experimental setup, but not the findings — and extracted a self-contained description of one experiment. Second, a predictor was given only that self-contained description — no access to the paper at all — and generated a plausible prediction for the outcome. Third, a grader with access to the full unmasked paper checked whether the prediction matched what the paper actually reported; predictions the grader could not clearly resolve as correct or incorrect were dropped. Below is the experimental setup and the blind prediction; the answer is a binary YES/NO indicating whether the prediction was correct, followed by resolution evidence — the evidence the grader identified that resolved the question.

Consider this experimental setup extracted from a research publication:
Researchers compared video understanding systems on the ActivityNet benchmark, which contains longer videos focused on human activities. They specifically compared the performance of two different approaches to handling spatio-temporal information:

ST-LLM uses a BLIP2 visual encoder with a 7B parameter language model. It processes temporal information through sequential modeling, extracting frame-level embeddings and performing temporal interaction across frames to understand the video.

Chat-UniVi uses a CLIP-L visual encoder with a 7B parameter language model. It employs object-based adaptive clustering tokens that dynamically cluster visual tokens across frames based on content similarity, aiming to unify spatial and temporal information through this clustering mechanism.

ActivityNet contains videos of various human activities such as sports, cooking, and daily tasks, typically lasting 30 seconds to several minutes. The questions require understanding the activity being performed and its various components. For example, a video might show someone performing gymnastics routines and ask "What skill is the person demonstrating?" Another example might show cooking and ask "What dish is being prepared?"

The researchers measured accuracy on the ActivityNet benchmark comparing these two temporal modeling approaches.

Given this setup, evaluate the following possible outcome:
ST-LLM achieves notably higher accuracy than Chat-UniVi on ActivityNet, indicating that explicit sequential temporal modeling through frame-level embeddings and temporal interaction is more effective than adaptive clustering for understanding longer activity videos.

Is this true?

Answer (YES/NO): YES